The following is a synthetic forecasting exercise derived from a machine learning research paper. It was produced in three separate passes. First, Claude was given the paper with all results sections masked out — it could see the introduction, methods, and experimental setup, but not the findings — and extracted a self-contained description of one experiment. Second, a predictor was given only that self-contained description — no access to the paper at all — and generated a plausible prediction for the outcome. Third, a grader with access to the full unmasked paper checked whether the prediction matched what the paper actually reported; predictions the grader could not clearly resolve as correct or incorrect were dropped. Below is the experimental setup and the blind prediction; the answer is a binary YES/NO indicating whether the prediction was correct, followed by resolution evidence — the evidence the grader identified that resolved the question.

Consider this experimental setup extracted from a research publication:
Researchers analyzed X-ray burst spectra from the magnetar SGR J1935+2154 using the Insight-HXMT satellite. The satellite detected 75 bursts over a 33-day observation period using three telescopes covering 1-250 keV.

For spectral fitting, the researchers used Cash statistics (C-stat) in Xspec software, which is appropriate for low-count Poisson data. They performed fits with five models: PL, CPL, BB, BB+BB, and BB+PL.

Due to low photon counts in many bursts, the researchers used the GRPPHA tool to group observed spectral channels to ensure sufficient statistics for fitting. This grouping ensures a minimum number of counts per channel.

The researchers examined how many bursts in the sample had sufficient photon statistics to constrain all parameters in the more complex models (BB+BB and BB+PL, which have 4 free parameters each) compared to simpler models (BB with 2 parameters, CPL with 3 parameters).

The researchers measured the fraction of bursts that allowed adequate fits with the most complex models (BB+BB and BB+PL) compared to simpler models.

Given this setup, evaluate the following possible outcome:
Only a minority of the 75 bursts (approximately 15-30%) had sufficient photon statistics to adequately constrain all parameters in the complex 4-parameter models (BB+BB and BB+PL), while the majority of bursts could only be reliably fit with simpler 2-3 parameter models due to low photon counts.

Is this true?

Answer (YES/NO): NO